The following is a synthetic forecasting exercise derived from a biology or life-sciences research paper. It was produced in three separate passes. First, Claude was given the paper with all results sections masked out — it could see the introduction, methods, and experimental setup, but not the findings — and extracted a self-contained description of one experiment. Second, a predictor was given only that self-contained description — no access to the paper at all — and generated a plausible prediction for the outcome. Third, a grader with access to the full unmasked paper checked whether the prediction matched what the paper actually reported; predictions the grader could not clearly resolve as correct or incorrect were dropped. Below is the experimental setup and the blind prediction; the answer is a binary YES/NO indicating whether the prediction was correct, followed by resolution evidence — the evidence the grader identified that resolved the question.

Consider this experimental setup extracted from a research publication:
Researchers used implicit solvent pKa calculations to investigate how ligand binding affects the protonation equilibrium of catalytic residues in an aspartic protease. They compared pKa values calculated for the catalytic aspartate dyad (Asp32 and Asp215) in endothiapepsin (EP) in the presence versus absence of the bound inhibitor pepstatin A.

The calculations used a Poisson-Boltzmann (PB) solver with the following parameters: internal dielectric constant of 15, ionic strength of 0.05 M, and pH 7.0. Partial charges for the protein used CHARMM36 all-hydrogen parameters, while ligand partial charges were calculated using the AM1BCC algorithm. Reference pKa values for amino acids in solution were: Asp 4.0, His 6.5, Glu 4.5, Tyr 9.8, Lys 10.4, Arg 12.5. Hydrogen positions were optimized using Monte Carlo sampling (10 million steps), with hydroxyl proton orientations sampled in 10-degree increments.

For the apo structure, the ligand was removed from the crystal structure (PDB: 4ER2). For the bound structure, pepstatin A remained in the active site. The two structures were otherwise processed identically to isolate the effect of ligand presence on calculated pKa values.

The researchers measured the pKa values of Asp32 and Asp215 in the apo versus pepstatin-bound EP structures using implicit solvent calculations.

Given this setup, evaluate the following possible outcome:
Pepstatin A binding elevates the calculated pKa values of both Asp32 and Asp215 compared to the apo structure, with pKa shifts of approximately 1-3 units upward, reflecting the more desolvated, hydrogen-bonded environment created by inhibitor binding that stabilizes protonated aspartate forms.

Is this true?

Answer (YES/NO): NO